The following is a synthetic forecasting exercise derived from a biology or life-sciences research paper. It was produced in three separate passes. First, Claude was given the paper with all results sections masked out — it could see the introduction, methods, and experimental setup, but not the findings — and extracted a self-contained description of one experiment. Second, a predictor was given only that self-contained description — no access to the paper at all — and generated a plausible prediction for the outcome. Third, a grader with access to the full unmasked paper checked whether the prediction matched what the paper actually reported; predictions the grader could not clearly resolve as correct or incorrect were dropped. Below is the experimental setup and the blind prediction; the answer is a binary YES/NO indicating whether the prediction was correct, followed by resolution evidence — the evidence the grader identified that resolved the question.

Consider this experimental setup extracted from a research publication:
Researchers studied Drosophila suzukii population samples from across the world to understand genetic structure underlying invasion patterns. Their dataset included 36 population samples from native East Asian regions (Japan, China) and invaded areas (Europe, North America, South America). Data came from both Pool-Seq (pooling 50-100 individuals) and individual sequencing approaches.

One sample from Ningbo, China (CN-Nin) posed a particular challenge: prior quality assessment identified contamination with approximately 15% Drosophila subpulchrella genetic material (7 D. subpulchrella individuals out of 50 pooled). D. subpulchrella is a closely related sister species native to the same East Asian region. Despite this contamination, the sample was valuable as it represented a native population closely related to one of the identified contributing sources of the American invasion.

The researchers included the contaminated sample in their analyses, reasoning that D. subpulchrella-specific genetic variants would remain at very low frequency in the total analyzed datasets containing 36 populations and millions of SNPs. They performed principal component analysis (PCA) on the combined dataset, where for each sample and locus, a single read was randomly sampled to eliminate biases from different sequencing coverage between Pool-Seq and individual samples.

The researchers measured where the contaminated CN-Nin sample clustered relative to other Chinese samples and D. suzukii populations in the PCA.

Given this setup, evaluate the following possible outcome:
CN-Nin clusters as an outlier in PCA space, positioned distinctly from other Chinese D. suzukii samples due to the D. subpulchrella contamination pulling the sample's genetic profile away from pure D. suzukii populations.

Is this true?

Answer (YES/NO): NO